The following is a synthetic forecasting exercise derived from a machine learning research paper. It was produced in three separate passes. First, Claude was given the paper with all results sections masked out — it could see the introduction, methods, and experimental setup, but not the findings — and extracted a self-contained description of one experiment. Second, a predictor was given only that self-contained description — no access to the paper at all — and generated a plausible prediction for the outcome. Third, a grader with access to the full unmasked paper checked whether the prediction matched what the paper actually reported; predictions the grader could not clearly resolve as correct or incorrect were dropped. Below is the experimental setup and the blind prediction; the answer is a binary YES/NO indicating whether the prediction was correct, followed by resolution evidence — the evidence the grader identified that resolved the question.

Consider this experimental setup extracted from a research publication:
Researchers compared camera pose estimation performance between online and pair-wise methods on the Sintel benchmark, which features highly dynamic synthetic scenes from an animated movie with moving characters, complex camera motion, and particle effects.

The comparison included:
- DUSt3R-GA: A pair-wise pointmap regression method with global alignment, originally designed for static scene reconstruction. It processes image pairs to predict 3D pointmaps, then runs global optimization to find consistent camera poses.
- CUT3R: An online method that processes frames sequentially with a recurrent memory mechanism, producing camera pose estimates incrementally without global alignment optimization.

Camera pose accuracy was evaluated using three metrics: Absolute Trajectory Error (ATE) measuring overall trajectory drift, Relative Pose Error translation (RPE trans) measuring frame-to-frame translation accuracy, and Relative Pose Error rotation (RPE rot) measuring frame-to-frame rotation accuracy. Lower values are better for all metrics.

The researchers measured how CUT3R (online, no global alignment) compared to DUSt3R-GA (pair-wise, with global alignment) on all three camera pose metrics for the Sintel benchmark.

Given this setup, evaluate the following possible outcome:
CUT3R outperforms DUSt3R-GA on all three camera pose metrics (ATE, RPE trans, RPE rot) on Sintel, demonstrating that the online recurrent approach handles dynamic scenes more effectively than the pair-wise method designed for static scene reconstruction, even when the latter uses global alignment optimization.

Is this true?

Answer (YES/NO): YES